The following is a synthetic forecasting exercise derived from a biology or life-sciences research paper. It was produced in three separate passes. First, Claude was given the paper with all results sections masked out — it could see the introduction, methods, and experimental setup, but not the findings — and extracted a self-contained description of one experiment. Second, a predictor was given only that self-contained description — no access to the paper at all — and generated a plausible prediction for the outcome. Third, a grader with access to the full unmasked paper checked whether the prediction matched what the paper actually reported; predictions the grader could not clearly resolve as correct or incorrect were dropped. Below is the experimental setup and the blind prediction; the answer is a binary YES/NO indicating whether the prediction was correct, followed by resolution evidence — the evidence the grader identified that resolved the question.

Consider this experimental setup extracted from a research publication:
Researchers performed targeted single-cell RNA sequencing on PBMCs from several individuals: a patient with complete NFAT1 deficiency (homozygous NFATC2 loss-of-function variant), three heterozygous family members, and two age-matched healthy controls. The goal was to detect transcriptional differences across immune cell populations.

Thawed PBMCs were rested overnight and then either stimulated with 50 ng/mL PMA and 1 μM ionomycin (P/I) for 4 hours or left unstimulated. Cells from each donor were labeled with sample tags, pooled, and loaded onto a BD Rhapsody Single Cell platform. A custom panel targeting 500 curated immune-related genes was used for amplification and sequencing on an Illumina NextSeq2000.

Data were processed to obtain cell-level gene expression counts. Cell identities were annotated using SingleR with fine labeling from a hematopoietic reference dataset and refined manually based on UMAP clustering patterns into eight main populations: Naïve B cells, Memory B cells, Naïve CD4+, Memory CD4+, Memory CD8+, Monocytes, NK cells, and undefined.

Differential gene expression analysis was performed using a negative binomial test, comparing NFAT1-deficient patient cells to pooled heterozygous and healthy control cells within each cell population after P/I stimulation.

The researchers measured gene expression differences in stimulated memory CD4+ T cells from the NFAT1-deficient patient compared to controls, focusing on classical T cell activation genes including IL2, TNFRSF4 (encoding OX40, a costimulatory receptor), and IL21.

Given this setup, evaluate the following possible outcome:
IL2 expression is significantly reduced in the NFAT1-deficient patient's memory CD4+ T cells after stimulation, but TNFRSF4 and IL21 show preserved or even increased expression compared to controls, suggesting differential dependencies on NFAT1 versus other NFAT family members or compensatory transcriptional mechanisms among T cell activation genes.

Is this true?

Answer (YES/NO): NO